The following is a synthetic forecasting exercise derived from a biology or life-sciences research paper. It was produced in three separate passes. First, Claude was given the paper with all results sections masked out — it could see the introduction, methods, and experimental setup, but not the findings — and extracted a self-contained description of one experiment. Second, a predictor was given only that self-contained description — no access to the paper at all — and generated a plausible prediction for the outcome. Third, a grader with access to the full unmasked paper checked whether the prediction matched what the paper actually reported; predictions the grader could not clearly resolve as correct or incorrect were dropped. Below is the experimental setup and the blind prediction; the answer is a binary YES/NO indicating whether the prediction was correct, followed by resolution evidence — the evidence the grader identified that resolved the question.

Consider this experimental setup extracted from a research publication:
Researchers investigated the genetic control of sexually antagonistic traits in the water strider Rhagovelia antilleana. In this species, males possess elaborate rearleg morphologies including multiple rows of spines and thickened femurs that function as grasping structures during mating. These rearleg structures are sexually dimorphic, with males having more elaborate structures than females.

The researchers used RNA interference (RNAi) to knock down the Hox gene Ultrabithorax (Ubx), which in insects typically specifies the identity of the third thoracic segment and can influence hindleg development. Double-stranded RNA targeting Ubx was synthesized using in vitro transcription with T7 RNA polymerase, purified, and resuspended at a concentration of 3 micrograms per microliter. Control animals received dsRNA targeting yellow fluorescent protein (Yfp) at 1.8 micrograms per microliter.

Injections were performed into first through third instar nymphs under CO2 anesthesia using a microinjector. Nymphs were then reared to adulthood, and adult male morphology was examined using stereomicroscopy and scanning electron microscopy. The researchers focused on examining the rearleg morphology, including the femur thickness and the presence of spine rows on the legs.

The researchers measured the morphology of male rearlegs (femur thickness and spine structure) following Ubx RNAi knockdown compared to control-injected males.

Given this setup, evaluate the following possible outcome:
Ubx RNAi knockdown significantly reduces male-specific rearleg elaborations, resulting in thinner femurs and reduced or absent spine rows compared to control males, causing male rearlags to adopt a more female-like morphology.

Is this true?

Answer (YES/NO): YES